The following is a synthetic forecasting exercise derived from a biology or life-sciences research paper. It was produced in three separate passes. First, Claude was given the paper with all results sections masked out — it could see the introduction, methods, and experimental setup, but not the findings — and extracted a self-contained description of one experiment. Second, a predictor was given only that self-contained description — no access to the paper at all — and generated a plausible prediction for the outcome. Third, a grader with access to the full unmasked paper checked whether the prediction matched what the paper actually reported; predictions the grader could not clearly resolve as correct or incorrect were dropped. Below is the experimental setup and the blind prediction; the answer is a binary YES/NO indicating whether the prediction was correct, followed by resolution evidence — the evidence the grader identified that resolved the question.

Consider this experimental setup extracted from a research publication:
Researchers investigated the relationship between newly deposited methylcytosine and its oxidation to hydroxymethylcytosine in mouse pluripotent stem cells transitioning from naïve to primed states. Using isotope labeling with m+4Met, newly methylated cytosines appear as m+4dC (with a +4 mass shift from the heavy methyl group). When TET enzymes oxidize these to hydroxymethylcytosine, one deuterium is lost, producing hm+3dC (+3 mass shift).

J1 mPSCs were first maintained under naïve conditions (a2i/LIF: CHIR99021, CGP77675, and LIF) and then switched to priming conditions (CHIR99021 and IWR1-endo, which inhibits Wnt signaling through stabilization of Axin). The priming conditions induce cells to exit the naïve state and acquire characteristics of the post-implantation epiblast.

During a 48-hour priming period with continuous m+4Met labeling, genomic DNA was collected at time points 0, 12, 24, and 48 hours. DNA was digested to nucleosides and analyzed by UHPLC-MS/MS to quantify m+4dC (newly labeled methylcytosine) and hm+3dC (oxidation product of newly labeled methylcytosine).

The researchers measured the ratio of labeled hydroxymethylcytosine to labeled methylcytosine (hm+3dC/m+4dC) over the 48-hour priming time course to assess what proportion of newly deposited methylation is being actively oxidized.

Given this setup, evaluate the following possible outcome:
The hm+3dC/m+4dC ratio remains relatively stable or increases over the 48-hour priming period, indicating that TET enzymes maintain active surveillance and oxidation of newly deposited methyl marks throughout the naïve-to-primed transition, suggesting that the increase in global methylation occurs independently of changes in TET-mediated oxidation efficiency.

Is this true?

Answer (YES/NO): NO